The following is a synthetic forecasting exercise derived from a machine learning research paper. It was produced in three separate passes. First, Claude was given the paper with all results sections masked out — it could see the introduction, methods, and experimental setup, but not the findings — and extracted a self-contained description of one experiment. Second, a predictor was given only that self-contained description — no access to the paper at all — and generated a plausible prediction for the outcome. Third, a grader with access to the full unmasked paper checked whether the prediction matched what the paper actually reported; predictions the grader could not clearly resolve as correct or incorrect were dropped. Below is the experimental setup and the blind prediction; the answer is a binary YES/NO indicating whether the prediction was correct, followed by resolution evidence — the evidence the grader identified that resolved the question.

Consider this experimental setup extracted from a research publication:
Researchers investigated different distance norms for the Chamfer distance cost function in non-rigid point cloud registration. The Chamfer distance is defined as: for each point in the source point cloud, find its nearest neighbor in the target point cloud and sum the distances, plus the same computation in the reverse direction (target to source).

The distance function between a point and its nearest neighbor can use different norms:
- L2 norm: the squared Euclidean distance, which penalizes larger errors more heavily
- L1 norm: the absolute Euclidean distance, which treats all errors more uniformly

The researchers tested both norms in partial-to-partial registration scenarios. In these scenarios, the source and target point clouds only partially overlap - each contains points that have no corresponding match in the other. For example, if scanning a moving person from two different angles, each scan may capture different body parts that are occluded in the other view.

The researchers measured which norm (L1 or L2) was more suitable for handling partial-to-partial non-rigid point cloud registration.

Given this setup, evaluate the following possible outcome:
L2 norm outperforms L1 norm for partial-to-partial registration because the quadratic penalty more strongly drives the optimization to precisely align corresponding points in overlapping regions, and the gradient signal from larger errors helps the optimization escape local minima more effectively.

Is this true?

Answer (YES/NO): NO